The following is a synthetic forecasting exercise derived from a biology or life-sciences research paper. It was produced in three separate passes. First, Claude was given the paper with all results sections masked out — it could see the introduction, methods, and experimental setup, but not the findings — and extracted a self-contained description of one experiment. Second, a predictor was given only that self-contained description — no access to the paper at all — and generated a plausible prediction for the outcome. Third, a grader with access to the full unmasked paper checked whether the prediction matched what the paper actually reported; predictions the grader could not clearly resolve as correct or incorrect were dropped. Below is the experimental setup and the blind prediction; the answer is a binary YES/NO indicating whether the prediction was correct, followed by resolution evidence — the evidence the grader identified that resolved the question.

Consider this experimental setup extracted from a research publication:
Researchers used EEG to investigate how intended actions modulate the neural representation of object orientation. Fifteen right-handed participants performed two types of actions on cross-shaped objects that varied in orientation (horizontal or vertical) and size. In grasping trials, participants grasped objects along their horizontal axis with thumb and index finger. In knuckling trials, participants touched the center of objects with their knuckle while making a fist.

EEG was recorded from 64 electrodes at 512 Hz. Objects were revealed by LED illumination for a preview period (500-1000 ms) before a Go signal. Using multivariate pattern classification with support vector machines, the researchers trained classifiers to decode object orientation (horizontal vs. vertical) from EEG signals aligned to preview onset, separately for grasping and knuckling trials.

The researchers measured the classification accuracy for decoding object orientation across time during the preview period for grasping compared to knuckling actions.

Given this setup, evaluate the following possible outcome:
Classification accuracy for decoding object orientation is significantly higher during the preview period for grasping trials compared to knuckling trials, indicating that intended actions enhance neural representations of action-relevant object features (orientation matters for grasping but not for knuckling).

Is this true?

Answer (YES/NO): NO